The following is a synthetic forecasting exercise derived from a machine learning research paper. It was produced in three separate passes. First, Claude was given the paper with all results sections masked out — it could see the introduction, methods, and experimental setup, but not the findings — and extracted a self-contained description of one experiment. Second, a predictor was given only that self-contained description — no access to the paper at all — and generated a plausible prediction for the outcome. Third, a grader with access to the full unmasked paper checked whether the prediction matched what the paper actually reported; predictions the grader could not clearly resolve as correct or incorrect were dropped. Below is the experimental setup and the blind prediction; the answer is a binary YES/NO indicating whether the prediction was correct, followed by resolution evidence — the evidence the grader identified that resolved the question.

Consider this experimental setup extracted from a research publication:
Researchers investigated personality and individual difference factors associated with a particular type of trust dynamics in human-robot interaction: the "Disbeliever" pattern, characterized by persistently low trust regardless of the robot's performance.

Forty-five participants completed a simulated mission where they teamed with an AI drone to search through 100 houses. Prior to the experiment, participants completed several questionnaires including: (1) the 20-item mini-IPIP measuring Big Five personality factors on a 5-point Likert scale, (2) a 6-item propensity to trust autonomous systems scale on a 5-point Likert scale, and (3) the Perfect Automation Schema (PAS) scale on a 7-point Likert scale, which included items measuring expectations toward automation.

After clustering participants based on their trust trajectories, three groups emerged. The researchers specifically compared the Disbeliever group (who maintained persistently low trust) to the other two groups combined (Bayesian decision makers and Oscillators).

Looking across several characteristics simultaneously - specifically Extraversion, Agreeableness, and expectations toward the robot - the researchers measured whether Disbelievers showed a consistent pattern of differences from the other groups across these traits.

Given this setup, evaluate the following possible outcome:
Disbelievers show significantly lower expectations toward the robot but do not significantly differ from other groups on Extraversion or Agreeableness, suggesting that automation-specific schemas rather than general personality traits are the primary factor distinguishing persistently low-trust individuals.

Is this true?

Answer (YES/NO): NO